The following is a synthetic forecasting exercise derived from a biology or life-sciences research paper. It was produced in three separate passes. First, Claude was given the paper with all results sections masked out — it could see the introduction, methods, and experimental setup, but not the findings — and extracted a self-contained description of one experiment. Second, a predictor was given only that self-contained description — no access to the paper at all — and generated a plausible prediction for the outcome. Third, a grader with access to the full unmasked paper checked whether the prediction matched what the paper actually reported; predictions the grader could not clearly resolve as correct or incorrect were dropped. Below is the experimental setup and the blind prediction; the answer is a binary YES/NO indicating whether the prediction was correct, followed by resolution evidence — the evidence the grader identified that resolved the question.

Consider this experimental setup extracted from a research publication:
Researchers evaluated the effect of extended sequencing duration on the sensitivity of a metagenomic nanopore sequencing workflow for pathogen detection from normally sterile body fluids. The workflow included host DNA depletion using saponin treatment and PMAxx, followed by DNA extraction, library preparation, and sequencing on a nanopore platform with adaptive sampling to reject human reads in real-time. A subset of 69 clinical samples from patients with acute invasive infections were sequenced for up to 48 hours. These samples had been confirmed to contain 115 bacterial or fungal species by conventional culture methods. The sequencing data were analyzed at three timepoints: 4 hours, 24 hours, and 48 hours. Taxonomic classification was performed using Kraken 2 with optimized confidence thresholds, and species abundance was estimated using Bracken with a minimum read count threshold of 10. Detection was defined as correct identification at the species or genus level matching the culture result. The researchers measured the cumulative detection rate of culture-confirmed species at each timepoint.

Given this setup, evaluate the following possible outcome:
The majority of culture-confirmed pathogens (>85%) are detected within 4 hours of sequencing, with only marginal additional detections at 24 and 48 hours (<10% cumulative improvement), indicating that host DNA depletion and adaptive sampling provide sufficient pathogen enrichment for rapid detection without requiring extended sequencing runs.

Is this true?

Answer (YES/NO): NO